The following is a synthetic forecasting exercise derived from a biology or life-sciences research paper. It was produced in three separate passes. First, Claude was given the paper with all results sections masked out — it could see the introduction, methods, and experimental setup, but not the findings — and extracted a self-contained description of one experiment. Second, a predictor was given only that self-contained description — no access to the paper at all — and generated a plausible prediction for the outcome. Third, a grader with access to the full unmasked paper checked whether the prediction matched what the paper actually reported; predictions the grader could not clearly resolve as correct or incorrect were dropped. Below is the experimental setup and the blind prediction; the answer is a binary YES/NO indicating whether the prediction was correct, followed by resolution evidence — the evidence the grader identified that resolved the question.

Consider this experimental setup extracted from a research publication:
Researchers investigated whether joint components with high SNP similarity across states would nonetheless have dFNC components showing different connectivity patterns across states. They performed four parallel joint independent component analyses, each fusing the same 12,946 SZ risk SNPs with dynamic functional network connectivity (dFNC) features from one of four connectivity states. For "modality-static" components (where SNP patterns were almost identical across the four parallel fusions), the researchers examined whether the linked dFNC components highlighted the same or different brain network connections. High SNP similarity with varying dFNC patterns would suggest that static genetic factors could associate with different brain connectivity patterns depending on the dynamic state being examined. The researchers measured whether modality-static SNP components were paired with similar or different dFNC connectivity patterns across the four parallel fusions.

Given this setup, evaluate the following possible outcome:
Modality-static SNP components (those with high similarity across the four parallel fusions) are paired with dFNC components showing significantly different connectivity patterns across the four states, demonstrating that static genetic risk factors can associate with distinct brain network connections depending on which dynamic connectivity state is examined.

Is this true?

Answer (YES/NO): NO